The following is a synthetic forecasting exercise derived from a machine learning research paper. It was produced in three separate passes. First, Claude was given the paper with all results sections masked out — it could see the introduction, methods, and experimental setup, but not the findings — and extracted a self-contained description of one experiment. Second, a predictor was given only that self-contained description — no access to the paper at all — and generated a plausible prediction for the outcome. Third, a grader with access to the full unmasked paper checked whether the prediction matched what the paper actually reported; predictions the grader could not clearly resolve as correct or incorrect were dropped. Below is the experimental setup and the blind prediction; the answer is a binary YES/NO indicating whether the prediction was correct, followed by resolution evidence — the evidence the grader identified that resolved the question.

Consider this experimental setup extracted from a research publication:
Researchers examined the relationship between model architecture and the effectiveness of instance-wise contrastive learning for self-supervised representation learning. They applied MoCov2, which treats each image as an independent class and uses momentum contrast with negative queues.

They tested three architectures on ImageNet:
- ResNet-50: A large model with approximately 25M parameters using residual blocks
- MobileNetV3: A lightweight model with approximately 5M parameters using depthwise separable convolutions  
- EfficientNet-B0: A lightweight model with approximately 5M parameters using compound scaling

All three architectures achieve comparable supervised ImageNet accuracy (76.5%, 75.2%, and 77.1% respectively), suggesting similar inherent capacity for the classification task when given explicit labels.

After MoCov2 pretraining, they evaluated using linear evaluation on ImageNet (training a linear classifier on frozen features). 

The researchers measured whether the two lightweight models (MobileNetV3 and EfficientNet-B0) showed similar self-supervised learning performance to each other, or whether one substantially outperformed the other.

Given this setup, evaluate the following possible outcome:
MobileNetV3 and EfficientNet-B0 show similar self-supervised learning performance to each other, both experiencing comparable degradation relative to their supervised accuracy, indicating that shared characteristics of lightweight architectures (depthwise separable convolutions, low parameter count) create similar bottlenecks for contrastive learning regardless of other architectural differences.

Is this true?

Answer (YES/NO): YES